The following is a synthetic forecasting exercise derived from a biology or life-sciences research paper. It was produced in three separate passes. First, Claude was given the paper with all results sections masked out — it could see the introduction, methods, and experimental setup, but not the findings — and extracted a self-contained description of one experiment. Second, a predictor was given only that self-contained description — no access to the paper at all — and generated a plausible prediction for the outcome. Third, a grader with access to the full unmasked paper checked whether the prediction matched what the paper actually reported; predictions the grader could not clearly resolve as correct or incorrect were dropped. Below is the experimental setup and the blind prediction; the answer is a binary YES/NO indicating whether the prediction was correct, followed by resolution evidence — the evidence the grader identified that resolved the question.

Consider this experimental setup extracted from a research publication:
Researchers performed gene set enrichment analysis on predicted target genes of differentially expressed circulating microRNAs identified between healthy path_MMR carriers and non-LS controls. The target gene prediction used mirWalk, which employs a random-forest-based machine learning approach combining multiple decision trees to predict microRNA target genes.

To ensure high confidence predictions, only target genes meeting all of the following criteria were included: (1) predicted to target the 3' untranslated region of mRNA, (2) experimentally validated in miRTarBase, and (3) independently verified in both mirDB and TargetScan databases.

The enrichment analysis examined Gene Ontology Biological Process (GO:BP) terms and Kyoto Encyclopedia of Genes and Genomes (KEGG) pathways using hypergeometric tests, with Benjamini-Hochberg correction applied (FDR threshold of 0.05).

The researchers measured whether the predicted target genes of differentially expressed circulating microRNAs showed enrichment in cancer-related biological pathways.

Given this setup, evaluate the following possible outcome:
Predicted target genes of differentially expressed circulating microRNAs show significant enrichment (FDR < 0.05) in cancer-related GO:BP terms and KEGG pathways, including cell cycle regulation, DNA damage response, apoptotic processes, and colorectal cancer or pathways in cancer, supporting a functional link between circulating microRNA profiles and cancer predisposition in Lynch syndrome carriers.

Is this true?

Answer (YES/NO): YES